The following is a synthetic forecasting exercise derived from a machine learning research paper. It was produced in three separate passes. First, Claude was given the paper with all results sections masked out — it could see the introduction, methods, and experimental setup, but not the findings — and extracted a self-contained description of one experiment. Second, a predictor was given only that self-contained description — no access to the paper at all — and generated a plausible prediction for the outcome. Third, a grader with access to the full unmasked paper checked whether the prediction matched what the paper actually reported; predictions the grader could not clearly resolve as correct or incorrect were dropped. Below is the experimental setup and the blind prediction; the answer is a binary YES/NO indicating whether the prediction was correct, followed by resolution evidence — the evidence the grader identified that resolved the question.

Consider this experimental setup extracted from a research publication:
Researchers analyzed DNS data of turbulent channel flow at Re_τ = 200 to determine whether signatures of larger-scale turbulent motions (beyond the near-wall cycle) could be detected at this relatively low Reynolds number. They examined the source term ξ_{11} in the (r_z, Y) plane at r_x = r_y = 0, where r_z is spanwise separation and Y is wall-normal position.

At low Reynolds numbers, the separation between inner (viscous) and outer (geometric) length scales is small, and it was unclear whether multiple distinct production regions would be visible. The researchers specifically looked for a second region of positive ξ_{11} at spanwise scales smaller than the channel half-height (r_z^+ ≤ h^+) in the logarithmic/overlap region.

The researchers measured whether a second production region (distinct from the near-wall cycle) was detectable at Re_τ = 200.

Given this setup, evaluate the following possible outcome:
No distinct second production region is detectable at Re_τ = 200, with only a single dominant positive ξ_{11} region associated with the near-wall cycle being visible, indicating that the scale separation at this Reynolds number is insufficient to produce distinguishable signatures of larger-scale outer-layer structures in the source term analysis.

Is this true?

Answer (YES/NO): NO